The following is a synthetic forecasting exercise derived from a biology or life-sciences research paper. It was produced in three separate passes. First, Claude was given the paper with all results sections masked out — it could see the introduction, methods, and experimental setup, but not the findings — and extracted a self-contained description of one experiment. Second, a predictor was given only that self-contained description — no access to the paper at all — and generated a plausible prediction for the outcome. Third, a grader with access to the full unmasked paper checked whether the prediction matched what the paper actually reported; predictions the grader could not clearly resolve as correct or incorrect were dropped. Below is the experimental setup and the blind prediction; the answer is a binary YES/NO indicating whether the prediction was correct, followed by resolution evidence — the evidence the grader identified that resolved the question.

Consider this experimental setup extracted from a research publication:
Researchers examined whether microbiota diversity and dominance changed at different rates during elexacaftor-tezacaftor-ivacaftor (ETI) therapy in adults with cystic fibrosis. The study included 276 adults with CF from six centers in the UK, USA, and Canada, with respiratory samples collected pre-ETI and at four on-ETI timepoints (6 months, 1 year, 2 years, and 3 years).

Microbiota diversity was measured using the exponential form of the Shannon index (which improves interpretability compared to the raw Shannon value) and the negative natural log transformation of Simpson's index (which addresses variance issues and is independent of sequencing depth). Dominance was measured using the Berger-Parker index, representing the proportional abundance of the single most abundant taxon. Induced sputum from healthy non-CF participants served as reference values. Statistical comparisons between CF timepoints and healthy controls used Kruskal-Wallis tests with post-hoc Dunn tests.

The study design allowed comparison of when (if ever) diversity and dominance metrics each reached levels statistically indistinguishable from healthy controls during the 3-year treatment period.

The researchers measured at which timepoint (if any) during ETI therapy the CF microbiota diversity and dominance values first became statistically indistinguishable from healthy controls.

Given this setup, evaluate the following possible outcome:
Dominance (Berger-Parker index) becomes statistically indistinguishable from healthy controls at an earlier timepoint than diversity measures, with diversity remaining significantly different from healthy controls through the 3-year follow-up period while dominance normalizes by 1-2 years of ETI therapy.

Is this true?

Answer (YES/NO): NO